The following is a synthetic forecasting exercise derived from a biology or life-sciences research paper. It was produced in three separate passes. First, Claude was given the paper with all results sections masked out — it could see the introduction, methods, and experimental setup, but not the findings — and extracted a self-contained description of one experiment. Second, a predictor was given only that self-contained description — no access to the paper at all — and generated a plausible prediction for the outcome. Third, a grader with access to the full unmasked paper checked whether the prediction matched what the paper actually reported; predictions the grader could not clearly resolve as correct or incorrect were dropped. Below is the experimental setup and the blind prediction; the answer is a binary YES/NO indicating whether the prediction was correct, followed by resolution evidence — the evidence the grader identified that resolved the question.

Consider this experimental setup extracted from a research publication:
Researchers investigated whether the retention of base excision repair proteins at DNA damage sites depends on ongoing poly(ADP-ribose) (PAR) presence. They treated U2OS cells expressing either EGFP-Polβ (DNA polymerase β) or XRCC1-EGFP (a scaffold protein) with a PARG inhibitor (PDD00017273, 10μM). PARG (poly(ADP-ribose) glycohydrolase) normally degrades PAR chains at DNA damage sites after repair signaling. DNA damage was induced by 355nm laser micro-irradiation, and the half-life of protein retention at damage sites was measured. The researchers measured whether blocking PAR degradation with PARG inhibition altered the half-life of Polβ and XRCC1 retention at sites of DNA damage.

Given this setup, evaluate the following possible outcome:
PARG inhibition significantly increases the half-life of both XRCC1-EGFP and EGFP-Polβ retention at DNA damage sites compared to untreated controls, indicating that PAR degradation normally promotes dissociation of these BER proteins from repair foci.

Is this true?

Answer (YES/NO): YES